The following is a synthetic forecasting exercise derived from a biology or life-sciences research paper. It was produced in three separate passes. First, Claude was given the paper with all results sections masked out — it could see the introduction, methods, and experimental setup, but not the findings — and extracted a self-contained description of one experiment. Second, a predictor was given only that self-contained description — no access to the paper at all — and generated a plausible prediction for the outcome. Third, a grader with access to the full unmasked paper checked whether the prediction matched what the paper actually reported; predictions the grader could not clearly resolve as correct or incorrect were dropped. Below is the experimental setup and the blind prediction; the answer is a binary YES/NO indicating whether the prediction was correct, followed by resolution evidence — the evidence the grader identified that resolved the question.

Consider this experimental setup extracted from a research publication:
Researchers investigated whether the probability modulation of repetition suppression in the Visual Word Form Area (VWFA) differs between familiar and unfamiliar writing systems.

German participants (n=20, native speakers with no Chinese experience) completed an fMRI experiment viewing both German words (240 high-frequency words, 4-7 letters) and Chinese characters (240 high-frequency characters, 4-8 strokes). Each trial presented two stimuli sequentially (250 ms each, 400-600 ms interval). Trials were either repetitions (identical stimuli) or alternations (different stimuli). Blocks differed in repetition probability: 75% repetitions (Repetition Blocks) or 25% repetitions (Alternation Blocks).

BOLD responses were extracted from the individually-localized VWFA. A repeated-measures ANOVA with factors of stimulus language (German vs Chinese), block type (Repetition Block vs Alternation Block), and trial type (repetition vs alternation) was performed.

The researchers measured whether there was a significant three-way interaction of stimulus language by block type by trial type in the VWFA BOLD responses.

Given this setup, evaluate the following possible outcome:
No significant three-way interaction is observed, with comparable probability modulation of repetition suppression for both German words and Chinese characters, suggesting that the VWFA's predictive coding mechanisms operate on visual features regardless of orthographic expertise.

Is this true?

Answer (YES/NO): NO